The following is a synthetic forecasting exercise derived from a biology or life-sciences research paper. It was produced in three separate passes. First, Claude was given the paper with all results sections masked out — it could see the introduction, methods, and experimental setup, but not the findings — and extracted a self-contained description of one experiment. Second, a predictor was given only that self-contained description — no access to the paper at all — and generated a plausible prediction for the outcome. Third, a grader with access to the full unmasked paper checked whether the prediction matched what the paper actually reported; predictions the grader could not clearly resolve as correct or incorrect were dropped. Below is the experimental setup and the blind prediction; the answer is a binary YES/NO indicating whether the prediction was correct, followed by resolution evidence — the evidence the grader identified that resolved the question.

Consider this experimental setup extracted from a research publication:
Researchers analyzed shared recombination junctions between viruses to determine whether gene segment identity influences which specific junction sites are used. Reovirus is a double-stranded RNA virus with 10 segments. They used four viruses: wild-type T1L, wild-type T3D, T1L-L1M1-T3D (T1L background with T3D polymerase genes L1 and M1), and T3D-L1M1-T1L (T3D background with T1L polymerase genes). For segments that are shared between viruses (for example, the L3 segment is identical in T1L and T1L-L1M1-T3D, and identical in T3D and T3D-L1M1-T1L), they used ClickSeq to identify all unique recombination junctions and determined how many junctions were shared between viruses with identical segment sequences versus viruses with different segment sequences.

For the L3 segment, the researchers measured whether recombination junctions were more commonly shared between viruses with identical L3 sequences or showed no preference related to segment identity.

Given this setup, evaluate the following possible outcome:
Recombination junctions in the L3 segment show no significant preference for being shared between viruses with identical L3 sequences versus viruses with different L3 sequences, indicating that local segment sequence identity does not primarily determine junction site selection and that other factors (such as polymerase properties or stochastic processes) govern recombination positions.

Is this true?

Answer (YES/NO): NO